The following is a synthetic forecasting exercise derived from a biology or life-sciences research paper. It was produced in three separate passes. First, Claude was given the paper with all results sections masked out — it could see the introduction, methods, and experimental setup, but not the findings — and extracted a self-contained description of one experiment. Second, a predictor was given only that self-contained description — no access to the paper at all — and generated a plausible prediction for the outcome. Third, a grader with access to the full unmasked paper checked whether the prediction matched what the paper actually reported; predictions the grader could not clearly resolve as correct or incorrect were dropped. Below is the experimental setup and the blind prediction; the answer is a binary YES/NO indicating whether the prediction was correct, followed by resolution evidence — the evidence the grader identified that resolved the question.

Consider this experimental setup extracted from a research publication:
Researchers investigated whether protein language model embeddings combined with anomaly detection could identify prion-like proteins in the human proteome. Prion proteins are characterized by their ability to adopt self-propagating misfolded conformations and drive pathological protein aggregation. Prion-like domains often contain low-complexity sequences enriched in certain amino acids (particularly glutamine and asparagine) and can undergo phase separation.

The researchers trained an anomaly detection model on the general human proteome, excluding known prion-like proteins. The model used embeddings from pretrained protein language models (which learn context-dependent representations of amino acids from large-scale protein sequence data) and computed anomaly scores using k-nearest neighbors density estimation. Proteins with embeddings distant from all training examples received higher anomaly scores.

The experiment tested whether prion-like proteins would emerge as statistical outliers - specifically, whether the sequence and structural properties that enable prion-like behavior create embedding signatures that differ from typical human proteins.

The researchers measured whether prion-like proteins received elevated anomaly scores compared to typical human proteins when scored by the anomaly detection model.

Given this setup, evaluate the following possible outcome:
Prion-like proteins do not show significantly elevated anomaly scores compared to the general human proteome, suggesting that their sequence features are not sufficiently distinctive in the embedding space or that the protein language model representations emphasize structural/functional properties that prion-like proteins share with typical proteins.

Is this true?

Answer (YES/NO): NO